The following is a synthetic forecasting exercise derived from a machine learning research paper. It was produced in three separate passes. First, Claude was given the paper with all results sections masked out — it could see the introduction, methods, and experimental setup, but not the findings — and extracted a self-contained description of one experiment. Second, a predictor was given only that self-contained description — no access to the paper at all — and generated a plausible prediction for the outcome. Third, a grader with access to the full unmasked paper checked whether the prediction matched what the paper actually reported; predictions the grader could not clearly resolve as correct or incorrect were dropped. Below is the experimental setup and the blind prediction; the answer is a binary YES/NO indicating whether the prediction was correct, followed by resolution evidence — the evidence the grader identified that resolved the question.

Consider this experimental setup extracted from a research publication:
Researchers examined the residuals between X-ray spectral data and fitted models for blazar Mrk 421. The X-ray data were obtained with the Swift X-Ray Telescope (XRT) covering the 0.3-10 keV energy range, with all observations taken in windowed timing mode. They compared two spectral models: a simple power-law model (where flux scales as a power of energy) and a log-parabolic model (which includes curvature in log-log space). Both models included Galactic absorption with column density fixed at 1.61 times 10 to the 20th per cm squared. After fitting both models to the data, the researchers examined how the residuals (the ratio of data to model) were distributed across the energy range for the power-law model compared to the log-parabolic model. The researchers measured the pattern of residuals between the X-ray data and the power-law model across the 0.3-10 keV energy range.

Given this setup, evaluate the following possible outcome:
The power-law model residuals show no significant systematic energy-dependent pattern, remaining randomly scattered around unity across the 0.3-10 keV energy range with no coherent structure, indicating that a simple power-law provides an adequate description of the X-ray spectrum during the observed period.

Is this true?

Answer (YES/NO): NO